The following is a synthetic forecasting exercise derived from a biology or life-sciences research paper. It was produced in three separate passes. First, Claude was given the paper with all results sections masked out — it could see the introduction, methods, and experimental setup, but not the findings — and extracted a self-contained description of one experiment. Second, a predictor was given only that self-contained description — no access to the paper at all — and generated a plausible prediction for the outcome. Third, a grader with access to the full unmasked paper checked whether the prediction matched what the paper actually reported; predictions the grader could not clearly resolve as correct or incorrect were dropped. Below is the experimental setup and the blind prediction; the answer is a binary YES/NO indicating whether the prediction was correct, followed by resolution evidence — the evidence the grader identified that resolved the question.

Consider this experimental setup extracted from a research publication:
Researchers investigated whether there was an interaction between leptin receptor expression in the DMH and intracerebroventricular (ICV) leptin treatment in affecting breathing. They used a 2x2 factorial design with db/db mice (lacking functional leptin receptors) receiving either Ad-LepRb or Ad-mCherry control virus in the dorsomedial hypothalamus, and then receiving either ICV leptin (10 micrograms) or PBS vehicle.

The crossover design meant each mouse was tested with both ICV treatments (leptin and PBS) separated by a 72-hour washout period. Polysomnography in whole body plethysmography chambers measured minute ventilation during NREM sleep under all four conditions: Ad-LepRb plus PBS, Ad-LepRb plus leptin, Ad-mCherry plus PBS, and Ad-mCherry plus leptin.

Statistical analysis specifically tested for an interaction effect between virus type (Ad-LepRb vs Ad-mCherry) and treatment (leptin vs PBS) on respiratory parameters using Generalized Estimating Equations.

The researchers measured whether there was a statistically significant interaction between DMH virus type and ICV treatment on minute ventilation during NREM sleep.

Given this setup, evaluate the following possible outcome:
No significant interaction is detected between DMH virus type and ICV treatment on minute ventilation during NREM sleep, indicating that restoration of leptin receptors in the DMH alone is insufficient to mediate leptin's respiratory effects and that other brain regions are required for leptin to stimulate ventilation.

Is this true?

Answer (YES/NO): NO